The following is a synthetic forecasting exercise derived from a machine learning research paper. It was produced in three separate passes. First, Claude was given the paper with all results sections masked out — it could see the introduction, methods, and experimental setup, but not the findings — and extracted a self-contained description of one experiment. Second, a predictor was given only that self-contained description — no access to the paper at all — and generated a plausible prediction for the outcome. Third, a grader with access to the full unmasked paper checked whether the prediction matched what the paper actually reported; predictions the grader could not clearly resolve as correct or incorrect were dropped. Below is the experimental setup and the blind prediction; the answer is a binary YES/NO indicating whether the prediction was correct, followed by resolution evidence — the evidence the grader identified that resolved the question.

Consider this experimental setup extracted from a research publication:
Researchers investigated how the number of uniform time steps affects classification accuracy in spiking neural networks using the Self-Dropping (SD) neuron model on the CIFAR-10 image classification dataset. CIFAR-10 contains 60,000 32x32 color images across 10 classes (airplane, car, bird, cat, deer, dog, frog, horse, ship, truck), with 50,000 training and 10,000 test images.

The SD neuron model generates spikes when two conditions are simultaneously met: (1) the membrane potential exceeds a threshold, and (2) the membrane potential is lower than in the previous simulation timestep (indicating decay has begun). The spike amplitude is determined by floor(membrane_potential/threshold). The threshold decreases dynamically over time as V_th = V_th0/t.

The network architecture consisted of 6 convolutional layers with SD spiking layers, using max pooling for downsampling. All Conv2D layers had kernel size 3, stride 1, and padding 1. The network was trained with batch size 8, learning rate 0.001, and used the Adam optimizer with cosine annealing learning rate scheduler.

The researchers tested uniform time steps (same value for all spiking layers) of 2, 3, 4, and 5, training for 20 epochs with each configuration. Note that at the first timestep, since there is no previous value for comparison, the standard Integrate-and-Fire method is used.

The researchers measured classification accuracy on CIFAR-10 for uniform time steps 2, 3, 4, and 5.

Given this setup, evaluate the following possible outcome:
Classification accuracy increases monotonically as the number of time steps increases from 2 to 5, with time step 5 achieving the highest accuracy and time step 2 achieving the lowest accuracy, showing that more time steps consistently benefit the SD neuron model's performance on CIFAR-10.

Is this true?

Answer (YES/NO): NO